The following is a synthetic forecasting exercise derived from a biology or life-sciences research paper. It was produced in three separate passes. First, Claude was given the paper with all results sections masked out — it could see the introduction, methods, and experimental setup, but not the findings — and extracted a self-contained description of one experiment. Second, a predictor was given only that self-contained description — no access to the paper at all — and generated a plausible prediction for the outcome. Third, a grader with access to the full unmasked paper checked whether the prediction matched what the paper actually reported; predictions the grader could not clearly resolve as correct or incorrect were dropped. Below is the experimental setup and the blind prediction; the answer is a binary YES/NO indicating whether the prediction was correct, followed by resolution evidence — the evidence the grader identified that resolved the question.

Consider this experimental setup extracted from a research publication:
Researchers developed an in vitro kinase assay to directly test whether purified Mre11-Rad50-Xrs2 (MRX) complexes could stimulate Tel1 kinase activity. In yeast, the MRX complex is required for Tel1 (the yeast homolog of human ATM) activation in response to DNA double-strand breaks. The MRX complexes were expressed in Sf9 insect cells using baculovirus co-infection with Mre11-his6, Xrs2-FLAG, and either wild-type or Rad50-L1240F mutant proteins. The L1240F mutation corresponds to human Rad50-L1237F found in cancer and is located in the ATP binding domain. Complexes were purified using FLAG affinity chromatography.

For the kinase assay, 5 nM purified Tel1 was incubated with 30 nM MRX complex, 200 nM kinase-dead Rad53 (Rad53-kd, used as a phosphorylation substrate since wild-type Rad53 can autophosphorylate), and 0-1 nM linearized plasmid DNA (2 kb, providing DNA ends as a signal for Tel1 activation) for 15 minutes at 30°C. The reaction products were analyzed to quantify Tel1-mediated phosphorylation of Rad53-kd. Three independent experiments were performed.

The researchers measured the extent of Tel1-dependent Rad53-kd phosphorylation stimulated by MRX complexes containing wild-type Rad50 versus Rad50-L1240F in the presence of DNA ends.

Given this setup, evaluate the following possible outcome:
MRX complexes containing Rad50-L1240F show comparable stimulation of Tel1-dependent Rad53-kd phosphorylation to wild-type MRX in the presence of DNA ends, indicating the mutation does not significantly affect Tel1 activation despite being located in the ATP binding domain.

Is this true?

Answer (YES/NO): NO